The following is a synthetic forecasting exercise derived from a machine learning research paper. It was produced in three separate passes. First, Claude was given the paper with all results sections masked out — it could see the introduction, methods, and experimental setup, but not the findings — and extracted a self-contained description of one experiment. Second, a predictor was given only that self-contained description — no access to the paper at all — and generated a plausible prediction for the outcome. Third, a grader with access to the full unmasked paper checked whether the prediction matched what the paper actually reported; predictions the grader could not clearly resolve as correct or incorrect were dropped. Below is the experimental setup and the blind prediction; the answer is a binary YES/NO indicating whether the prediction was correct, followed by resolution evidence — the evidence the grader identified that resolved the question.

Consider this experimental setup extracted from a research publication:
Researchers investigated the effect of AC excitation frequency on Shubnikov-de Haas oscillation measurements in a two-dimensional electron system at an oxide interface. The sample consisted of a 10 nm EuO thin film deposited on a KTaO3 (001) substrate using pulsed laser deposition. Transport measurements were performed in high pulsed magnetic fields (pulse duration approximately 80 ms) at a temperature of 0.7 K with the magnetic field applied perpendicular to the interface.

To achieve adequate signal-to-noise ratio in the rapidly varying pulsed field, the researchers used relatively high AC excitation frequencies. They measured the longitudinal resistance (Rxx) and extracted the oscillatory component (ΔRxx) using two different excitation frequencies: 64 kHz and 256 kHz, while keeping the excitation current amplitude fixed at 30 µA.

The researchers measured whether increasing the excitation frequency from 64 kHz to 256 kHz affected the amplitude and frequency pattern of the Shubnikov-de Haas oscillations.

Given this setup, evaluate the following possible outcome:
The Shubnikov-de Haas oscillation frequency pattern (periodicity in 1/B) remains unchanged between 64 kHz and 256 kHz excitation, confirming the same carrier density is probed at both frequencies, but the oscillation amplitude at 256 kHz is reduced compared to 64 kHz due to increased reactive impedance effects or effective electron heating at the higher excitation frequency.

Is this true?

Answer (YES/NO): NO